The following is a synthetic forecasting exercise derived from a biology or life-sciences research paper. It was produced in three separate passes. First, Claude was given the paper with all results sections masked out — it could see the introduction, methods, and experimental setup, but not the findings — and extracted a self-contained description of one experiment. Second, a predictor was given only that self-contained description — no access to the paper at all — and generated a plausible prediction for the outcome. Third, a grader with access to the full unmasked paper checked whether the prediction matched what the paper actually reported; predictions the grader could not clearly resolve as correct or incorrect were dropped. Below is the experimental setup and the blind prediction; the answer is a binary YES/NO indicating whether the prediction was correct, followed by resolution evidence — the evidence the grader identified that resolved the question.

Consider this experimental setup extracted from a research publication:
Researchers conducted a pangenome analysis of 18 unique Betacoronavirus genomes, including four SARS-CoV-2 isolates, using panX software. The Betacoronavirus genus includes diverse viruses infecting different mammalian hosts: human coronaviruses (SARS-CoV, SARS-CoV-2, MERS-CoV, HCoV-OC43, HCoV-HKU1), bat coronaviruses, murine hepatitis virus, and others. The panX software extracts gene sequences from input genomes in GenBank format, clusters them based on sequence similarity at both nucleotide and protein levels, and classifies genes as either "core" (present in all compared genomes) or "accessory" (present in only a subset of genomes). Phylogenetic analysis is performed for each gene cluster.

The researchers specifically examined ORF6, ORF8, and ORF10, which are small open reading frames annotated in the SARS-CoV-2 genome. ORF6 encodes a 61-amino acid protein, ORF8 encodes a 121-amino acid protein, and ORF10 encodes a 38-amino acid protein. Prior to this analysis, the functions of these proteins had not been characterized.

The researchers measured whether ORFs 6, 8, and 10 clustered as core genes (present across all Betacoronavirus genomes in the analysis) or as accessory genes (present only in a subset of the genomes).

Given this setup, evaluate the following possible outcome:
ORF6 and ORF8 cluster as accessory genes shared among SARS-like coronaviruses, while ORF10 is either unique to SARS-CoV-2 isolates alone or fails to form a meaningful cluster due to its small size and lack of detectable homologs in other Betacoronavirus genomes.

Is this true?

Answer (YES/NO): YES